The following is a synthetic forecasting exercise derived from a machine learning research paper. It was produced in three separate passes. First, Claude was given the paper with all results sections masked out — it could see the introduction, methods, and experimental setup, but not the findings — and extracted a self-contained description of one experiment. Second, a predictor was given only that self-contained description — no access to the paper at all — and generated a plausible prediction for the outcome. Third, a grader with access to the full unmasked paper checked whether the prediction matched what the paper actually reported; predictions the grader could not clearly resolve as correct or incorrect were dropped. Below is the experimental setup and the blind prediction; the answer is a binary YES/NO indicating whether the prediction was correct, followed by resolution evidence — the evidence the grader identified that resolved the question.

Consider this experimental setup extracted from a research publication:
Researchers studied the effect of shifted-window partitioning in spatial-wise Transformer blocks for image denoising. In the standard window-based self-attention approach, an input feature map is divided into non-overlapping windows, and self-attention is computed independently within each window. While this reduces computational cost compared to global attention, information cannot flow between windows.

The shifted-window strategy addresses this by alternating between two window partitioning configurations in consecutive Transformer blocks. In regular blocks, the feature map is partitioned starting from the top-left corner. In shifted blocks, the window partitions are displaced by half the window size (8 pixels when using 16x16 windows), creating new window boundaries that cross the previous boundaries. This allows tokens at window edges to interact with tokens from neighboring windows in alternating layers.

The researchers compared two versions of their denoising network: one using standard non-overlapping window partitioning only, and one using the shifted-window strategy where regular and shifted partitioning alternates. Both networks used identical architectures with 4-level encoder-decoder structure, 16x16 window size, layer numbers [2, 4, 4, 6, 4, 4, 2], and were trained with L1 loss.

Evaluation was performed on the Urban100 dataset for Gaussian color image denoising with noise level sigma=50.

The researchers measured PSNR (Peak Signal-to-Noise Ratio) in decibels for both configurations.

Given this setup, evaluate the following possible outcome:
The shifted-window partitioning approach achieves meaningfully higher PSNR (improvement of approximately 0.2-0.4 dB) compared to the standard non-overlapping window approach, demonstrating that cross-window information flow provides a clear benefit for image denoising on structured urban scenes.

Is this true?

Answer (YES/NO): NO